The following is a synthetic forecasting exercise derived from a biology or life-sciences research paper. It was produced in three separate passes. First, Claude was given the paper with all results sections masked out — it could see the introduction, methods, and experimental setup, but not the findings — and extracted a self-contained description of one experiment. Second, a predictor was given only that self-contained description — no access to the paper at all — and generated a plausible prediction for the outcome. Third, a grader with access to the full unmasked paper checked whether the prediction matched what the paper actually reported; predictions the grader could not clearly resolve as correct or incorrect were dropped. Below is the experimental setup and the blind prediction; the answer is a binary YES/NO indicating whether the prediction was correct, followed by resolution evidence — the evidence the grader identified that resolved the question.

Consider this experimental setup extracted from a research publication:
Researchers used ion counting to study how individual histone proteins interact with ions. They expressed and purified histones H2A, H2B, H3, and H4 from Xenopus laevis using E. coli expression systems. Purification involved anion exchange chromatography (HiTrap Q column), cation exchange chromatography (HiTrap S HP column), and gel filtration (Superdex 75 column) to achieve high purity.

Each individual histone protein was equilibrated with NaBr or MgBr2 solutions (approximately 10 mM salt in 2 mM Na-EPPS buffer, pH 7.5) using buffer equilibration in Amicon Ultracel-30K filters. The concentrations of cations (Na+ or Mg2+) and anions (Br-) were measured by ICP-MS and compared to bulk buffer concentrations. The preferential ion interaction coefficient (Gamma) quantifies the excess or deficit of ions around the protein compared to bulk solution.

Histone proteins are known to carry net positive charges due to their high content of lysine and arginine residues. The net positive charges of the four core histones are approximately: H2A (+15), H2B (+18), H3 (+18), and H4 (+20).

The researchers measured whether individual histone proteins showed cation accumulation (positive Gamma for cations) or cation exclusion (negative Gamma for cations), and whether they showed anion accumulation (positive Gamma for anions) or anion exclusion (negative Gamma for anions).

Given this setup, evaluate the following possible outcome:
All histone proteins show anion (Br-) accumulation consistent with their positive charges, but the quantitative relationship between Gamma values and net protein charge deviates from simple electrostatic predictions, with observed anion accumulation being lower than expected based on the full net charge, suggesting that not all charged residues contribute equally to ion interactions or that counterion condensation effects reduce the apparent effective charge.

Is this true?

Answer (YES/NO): NO